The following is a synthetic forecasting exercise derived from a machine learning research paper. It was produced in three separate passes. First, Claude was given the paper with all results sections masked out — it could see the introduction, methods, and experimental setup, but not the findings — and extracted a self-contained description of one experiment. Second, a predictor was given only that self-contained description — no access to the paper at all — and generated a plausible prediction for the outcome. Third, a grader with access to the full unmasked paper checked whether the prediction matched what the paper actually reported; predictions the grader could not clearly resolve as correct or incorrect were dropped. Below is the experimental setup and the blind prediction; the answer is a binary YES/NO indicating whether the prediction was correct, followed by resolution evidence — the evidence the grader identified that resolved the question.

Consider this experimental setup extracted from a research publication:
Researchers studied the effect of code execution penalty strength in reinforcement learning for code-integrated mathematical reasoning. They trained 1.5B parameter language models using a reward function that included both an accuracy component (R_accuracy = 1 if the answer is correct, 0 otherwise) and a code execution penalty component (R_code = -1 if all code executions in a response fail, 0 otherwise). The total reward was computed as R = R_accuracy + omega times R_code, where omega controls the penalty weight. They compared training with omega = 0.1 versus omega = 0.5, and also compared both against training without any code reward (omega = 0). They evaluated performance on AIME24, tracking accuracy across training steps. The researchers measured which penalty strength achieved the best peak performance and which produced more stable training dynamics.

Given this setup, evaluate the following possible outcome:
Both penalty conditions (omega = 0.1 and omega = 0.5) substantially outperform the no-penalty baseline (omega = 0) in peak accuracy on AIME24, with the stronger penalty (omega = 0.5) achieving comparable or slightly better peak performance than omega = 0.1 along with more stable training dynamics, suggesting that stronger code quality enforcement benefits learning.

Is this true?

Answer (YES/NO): NO